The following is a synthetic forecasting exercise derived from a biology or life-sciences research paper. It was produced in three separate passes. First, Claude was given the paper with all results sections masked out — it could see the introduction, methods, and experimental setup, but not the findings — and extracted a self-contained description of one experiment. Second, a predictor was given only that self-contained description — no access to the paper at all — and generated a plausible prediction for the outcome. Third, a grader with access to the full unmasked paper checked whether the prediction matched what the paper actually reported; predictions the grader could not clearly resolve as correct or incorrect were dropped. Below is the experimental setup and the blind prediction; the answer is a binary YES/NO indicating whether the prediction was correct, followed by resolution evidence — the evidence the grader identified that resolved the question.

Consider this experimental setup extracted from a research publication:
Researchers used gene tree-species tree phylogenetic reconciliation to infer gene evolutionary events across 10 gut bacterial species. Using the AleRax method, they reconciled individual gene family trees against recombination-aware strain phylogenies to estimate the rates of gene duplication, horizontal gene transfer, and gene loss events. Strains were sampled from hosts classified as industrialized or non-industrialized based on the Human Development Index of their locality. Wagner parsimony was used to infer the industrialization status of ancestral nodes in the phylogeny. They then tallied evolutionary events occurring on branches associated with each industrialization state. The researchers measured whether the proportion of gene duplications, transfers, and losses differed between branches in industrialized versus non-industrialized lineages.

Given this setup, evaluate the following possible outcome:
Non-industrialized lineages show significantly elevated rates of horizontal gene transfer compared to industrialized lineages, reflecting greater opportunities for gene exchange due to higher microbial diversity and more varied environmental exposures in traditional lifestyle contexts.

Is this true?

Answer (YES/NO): NO